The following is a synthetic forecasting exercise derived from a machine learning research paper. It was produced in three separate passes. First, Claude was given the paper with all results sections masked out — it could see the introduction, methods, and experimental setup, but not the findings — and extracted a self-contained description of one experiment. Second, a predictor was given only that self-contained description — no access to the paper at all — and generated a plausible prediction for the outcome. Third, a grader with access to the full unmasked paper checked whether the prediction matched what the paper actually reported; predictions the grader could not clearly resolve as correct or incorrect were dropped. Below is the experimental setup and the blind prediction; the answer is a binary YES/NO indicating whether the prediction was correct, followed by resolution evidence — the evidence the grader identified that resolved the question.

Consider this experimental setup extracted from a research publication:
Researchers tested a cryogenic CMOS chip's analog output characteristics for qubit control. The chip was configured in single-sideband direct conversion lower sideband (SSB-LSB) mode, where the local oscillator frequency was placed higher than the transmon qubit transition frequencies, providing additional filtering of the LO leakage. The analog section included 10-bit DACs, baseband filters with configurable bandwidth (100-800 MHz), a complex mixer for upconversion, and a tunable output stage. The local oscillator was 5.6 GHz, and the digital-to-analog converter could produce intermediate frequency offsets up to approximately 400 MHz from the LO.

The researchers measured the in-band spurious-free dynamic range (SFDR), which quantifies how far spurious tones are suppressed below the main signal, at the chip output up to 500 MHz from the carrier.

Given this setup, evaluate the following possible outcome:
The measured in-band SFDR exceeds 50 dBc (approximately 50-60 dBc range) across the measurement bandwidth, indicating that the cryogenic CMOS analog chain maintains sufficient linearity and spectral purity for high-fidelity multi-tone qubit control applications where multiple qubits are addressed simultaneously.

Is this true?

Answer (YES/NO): NO